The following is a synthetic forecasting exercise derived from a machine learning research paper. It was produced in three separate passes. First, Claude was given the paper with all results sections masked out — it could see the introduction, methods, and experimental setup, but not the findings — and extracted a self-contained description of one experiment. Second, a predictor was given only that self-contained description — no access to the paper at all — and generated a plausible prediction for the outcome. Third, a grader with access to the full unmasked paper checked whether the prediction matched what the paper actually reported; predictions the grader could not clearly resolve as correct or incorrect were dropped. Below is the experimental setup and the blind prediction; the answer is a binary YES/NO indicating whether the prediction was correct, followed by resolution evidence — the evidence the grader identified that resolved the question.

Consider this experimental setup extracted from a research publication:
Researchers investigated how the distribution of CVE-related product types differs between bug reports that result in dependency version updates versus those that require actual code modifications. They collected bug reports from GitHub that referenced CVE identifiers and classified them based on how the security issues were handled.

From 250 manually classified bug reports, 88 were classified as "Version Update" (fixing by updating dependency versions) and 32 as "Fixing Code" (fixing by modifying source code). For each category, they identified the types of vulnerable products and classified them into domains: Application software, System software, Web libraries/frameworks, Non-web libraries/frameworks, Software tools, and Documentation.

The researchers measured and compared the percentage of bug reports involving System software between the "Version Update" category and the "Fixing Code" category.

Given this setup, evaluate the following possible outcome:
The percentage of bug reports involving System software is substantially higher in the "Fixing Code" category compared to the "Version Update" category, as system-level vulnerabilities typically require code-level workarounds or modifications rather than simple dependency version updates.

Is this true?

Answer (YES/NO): NO